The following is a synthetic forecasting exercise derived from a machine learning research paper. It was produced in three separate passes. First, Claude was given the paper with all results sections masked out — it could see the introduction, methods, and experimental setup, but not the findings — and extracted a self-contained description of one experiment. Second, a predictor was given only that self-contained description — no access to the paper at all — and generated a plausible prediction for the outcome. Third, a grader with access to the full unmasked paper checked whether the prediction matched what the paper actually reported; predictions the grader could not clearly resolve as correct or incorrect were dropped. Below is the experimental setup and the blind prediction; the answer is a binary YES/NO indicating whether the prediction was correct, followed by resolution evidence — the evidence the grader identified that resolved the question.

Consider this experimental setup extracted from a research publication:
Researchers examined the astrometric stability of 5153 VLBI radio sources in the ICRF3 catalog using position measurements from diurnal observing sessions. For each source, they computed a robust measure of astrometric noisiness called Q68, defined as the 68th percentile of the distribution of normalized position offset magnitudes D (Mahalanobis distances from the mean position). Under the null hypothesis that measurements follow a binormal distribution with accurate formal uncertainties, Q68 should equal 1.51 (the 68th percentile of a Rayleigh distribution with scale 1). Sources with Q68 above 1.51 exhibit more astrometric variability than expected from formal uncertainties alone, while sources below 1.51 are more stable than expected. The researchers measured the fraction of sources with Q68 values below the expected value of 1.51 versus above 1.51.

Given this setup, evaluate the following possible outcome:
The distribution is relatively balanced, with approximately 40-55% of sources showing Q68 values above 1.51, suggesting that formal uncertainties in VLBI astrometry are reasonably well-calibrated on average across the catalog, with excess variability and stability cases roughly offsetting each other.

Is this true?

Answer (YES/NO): NO